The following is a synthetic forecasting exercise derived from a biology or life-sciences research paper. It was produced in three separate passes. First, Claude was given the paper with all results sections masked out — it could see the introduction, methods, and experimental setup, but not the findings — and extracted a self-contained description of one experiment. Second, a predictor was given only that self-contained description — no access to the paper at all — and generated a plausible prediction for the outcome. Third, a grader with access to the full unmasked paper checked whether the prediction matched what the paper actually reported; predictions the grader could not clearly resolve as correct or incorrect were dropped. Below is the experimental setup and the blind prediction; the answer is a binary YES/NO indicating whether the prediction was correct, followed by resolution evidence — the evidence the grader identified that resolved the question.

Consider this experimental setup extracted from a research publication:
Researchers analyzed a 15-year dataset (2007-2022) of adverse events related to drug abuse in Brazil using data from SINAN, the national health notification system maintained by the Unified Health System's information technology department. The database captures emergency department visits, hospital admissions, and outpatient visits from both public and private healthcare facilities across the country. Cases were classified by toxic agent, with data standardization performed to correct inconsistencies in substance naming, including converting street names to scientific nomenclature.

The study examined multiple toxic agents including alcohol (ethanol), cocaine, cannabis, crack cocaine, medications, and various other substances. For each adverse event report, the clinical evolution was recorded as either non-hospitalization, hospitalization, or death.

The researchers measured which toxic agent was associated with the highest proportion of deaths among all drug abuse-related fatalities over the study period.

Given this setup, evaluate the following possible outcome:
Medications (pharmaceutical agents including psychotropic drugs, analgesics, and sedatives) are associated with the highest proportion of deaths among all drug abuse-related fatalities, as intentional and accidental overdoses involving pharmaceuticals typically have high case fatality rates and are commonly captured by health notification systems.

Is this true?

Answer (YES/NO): NO